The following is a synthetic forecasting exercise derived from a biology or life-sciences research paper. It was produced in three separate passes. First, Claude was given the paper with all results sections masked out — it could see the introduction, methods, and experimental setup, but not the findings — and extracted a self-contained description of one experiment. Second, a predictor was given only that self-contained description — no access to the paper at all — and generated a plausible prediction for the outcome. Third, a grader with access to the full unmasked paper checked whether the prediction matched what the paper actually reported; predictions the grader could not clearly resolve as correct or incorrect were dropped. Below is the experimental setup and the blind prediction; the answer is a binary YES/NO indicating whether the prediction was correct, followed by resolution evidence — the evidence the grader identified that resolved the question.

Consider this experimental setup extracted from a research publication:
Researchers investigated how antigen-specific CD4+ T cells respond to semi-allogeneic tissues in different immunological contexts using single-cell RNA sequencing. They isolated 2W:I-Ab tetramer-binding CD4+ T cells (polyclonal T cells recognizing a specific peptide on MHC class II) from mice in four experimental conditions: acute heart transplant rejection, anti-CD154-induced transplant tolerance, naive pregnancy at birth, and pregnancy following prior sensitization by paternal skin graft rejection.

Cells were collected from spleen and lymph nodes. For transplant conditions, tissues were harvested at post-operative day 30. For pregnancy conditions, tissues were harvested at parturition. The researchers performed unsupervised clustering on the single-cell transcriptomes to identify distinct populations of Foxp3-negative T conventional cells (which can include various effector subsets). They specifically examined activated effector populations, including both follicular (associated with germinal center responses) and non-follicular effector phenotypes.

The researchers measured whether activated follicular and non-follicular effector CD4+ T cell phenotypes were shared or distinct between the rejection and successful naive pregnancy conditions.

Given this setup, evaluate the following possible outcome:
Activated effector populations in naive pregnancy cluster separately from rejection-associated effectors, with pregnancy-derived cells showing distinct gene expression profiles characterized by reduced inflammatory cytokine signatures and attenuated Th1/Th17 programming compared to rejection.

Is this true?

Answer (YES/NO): YES